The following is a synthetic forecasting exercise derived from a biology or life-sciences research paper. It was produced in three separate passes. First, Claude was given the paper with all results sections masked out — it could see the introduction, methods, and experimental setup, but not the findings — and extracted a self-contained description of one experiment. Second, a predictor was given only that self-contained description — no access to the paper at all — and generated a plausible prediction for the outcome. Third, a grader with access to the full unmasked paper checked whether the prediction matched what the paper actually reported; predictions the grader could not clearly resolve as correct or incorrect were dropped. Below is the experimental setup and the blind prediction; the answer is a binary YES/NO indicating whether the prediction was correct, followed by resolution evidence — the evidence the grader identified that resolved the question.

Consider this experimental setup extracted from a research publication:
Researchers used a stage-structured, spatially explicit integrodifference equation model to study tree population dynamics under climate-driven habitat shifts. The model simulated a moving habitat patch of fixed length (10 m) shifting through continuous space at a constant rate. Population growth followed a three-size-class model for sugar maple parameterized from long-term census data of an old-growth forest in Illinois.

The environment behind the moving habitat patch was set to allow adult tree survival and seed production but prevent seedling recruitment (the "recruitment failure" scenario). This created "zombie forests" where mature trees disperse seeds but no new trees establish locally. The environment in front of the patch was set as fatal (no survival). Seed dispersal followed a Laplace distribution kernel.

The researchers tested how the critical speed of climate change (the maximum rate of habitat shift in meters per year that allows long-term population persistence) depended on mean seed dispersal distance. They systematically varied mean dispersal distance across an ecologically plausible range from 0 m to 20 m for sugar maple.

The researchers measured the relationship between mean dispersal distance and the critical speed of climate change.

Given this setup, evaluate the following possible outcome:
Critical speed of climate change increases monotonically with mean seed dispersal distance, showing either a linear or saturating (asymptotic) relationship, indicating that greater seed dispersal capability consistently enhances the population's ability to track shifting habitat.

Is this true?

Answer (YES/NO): NO